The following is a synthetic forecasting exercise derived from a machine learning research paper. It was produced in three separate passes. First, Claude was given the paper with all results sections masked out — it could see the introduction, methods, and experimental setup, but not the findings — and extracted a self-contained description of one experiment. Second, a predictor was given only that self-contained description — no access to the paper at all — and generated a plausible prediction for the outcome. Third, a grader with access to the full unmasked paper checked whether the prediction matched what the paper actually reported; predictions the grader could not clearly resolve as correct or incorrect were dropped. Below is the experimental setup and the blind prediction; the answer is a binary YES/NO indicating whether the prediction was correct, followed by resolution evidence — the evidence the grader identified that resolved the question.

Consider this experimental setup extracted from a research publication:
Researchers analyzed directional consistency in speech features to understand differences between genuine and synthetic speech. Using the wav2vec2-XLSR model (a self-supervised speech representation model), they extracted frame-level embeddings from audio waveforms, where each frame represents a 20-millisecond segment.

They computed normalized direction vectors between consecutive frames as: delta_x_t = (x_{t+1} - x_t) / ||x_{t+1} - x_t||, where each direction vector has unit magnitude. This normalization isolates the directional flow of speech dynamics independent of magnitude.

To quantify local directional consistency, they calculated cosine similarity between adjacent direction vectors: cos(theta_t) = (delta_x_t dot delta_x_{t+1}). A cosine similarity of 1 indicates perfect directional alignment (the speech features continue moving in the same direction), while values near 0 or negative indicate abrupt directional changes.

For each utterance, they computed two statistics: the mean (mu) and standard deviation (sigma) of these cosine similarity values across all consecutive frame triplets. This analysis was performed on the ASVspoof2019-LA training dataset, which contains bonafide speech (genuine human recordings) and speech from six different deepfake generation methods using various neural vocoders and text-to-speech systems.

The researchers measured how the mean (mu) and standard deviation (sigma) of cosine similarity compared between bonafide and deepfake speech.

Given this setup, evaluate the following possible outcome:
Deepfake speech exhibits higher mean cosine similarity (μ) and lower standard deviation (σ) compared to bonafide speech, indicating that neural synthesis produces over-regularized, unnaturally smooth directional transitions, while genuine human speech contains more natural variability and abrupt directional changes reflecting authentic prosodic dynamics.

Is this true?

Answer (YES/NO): NO